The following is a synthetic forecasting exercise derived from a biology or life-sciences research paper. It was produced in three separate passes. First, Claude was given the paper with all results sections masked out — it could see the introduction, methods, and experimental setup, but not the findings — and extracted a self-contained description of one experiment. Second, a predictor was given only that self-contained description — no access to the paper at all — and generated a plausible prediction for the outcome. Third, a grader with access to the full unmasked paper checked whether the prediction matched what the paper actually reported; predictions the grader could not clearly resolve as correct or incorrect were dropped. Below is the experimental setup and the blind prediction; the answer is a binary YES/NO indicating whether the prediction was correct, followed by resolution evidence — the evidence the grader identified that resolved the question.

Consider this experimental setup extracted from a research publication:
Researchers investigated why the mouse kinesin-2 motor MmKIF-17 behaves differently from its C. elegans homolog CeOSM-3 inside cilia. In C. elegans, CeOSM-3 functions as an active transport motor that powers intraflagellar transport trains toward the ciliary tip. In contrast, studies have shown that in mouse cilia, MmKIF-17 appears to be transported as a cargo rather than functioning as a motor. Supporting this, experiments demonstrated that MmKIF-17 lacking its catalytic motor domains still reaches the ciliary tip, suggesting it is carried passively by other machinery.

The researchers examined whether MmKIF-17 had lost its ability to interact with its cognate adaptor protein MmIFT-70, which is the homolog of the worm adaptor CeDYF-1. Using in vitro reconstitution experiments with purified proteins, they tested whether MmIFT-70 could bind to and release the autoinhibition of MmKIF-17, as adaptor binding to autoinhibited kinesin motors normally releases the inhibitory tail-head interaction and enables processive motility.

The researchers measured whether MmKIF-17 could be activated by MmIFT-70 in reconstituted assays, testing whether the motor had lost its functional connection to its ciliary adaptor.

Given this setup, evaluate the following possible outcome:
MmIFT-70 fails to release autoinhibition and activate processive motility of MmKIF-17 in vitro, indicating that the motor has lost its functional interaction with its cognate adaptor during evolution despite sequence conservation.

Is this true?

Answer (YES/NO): YES